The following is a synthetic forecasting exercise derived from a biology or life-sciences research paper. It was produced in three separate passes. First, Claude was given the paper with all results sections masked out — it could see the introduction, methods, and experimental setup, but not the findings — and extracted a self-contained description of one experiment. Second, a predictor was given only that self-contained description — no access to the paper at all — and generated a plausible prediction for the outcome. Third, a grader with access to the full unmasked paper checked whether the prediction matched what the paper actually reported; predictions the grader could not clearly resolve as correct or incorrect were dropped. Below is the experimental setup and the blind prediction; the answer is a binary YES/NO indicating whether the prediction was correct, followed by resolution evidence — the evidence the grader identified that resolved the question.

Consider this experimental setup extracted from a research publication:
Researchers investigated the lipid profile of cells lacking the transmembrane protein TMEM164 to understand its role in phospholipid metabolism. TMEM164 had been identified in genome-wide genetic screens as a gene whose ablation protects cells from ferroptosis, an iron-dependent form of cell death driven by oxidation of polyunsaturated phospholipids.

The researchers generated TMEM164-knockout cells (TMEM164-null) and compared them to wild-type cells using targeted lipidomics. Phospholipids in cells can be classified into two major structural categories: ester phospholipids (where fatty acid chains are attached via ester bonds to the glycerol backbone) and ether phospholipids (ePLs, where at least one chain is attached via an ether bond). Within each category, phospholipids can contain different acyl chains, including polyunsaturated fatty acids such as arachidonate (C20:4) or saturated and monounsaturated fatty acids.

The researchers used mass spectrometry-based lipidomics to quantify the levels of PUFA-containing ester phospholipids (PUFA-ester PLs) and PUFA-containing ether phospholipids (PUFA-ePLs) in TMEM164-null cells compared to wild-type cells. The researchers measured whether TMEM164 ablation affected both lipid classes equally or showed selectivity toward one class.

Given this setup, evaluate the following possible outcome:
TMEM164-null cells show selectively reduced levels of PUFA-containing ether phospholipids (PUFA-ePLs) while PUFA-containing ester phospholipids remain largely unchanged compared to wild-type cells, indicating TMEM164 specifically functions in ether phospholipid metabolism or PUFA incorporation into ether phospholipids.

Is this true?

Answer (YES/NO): YES